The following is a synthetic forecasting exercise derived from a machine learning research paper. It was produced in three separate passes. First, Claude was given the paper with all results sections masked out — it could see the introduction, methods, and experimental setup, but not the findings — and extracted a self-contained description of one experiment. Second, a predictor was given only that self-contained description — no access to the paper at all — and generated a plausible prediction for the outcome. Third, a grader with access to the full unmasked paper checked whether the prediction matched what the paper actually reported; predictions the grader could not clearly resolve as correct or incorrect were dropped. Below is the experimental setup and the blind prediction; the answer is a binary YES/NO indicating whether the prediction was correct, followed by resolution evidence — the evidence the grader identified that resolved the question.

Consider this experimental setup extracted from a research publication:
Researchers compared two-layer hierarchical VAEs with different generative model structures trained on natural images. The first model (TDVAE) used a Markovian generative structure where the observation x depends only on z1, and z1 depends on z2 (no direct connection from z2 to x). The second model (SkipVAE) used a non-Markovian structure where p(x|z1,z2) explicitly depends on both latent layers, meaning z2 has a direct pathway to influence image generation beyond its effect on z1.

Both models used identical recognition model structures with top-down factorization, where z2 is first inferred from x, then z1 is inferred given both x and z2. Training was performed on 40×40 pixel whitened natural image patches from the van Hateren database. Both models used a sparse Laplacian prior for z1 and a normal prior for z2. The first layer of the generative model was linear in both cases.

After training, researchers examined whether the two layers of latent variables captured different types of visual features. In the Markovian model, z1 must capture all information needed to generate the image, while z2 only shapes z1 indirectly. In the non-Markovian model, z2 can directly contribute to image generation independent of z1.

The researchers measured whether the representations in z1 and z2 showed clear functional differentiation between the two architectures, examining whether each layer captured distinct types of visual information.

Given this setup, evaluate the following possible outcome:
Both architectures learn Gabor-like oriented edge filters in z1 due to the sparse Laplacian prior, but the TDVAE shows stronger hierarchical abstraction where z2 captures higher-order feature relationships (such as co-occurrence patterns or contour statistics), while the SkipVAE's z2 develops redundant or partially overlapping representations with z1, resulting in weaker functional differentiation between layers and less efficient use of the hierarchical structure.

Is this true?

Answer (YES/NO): YES